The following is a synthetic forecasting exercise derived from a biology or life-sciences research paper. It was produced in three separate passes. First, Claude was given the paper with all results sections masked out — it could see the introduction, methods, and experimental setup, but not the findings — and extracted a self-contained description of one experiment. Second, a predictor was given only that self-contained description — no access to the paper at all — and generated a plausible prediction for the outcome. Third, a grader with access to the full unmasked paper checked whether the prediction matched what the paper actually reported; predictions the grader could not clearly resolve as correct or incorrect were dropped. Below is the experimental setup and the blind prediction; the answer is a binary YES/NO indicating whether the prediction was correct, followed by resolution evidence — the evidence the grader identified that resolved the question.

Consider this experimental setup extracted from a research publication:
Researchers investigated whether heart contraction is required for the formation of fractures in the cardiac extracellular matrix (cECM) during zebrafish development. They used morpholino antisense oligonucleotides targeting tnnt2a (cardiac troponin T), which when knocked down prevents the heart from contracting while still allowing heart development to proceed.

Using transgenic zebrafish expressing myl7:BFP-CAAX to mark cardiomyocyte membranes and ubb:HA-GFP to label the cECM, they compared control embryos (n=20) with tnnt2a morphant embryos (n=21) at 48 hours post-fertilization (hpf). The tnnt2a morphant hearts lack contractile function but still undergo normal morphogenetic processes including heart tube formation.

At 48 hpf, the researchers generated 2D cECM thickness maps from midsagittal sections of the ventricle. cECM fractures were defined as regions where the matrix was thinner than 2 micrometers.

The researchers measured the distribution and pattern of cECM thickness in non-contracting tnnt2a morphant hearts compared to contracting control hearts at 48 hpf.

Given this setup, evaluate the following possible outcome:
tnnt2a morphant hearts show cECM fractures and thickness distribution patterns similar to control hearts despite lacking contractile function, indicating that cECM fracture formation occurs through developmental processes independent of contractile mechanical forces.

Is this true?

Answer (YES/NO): NO